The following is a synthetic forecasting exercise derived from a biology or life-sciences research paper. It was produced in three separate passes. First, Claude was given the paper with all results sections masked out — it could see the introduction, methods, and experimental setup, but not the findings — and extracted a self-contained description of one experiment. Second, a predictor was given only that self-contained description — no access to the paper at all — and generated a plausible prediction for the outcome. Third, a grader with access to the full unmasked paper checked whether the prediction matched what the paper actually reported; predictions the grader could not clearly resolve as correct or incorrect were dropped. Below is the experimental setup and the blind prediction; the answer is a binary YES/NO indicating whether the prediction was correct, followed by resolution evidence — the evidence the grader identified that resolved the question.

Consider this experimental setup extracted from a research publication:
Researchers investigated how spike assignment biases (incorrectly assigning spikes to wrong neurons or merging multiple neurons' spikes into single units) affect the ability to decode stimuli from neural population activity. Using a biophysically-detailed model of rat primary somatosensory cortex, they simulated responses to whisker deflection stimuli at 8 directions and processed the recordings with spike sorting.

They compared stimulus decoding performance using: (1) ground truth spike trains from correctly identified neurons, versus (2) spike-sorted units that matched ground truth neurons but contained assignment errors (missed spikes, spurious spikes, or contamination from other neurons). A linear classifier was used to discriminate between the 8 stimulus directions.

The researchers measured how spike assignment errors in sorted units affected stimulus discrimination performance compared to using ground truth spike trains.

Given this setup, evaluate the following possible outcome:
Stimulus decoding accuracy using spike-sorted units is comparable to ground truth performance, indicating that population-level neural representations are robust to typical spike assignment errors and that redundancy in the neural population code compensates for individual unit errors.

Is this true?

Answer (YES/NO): NO